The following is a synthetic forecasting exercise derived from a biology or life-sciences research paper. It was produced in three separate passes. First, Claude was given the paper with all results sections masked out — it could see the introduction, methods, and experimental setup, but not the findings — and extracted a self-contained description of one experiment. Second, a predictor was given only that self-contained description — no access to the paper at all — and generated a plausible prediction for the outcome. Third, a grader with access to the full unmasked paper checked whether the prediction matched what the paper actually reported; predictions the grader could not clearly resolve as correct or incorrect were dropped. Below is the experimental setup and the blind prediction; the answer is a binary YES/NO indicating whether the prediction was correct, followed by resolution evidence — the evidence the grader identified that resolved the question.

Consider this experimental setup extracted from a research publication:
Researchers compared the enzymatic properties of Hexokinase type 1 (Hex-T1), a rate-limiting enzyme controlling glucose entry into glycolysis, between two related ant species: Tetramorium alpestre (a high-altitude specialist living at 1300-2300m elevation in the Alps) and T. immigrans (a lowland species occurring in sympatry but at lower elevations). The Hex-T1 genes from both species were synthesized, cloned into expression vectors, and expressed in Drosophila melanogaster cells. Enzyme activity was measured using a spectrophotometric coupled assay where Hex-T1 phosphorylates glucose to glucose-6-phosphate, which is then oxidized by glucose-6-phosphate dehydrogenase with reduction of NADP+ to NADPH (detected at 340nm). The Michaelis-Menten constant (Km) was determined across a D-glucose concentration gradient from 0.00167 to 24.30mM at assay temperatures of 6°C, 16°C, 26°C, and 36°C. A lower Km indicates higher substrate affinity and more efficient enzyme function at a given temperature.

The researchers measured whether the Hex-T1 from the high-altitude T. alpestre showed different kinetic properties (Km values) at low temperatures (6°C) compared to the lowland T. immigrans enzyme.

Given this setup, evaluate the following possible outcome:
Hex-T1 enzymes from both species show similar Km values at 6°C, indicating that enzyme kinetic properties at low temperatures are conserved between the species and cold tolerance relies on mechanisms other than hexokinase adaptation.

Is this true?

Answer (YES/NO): NO